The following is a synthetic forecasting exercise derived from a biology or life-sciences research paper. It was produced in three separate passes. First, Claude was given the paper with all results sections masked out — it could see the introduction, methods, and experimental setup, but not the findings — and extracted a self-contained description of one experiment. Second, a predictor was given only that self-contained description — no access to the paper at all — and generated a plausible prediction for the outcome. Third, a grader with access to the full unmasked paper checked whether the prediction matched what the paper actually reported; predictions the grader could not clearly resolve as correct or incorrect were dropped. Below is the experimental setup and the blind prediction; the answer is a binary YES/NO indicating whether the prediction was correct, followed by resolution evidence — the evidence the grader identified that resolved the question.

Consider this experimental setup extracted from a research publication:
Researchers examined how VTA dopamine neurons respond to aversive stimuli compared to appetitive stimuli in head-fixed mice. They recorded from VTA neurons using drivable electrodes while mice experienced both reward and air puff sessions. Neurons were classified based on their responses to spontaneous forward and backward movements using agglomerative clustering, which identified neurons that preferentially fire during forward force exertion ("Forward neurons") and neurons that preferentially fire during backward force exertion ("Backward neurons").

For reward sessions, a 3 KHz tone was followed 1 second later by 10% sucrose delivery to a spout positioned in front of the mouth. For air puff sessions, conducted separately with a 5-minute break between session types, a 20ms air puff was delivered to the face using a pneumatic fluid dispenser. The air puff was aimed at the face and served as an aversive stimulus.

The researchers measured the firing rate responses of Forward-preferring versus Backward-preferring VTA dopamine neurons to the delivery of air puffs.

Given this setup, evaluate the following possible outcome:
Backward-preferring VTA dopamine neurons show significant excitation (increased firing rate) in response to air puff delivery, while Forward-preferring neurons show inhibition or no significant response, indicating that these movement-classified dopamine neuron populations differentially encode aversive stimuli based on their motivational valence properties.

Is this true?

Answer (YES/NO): NO